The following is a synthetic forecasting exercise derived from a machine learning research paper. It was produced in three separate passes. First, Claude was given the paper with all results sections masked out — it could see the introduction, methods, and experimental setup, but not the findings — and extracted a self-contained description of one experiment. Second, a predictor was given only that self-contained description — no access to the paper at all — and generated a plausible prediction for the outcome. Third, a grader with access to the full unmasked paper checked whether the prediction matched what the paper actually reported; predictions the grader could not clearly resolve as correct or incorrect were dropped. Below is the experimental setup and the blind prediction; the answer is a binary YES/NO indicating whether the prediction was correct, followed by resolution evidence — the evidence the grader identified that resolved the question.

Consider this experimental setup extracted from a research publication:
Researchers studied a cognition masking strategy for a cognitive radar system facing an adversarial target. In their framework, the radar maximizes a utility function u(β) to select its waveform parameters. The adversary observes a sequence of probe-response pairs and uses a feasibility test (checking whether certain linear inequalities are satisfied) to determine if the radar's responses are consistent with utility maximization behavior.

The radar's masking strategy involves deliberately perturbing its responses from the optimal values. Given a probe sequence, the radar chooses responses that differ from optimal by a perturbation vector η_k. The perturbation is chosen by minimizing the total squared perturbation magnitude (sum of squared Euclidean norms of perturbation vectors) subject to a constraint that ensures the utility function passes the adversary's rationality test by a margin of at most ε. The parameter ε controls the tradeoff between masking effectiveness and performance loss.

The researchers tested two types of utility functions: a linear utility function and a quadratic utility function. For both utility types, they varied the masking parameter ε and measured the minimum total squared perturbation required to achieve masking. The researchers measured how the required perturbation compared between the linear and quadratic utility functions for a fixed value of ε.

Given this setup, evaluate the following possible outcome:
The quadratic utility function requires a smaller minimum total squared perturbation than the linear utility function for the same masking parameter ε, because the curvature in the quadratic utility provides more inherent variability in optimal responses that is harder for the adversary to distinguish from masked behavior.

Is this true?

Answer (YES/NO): YES